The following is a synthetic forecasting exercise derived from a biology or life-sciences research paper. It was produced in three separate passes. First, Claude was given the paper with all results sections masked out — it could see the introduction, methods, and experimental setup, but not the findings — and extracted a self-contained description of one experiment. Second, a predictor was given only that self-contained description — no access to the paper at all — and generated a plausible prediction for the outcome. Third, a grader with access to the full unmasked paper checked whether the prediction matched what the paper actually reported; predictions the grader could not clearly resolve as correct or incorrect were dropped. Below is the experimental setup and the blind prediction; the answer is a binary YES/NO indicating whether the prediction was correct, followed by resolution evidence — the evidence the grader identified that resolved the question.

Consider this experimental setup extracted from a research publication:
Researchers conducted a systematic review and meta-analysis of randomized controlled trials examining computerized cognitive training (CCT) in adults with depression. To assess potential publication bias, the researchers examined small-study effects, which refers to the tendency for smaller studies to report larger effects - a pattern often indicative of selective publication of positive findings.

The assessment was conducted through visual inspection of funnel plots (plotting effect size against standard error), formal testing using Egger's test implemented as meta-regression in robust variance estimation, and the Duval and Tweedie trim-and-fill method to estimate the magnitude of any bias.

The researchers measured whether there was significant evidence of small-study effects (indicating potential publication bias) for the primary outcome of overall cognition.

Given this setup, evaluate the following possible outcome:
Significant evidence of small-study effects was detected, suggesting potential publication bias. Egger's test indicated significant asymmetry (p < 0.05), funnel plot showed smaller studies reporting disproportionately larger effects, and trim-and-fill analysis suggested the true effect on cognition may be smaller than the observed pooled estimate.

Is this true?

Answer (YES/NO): NO